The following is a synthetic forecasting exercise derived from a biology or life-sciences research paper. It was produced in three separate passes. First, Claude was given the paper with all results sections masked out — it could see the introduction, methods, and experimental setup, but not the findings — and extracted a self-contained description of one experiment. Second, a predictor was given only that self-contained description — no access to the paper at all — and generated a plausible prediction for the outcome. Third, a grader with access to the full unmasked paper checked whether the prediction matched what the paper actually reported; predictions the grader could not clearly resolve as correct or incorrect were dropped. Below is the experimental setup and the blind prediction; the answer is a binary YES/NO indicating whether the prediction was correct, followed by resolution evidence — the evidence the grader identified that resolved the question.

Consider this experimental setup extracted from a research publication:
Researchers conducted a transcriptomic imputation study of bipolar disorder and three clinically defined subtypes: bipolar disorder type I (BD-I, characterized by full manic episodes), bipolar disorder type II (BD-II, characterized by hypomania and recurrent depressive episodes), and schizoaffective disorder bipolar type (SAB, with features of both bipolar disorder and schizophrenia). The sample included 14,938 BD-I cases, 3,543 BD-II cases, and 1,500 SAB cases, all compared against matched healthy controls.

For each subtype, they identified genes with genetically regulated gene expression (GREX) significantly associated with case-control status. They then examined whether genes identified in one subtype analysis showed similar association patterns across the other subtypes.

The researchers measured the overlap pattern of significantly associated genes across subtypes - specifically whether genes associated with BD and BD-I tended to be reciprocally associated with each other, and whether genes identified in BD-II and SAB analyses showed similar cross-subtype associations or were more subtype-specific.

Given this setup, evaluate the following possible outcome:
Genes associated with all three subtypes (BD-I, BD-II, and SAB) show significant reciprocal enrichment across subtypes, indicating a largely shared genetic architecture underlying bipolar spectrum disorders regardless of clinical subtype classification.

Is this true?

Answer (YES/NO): NO